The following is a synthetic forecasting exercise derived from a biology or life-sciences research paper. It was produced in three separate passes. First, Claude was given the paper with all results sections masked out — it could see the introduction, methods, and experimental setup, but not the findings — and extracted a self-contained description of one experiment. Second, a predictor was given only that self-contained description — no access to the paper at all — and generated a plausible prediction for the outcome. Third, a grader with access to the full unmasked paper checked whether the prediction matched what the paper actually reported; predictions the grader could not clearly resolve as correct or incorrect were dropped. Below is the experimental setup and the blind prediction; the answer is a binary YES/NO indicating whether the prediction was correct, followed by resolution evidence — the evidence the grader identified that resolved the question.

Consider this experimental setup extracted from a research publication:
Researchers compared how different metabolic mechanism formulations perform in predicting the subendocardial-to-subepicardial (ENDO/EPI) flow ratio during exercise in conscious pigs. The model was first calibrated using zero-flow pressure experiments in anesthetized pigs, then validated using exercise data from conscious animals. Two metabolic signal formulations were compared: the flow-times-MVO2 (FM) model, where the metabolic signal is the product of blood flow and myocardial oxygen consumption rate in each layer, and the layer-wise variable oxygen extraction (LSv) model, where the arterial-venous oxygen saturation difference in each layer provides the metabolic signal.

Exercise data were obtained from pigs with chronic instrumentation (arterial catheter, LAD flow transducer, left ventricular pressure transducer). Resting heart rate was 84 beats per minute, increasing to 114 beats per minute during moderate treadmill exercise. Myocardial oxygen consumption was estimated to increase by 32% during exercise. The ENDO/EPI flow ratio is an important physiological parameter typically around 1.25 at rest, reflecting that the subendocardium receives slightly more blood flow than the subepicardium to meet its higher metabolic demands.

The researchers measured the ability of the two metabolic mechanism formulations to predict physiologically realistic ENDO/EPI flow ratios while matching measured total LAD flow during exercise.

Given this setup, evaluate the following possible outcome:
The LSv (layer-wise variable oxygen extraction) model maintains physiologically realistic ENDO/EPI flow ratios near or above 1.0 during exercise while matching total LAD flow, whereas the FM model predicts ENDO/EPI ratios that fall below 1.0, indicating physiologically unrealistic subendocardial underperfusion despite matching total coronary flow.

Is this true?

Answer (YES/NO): NO